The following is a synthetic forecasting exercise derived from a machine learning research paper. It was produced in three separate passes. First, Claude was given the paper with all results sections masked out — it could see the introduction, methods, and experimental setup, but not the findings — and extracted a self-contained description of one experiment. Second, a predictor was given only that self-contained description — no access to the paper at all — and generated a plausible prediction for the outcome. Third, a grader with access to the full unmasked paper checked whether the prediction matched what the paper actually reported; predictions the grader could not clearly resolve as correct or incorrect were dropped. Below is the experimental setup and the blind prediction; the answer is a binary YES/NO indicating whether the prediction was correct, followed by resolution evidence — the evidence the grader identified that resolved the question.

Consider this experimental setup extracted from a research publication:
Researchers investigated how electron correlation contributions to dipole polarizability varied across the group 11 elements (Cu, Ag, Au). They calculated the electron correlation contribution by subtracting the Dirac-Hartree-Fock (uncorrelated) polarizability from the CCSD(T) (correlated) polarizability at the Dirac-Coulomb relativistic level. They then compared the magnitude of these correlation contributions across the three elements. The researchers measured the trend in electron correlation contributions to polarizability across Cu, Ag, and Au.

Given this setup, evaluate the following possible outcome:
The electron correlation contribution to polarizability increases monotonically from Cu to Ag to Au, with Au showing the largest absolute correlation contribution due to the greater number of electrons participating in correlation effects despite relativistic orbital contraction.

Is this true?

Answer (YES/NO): NO